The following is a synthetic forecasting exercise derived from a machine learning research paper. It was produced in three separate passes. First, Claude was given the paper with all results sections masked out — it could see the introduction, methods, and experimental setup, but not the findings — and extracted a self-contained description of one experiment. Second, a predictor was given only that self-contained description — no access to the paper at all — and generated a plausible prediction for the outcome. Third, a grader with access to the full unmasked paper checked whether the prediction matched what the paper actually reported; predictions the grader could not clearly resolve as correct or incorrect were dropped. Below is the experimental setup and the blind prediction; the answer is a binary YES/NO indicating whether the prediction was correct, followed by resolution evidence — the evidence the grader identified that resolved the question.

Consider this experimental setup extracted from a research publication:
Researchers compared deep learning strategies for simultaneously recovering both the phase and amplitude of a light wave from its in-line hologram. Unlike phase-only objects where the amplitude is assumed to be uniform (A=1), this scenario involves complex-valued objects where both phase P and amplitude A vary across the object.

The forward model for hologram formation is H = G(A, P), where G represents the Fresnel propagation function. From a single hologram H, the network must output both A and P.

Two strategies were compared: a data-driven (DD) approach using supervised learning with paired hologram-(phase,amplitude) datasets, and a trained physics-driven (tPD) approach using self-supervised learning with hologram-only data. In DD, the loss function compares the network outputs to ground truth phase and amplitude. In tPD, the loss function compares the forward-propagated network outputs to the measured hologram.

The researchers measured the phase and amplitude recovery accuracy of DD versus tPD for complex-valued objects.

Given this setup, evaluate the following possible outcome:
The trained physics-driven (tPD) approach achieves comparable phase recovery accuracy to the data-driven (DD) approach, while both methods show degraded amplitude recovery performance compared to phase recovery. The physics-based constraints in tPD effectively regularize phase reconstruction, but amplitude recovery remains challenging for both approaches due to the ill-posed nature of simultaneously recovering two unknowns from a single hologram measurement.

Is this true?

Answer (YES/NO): NO